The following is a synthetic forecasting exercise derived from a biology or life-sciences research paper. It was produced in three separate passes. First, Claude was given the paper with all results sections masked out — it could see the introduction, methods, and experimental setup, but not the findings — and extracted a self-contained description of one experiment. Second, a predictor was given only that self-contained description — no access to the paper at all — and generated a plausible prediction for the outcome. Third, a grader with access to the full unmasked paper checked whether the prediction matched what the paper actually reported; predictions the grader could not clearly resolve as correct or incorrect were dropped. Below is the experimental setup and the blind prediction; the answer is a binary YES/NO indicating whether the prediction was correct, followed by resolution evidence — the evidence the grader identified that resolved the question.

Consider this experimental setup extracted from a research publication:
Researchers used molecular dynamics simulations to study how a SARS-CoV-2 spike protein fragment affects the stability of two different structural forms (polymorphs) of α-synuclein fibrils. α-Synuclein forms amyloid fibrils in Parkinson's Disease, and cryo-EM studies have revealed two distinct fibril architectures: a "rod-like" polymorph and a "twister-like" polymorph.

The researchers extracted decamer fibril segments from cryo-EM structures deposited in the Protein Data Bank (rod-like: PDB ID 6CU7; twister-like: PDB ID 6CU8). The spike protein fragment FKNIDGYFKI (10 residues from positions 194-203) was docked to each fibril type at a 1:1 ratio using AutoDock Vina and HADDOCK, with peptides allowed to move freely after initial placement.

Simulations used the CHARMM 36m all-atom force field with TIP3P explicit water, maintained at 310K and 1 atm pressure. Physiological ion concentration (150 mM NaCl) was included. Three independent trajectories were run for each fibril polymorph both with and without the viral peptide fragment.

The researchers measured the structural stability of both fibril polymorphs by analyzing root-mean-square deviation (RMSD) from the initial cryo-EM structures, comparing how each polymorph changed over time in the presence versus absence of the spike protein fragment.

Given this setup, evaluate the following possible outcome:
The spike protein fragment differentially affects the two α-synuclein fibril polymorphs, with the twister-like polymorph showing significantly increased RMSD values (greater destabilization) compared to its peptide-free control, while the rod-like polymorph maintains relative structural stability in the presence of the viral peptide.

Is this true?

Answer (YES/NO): NO